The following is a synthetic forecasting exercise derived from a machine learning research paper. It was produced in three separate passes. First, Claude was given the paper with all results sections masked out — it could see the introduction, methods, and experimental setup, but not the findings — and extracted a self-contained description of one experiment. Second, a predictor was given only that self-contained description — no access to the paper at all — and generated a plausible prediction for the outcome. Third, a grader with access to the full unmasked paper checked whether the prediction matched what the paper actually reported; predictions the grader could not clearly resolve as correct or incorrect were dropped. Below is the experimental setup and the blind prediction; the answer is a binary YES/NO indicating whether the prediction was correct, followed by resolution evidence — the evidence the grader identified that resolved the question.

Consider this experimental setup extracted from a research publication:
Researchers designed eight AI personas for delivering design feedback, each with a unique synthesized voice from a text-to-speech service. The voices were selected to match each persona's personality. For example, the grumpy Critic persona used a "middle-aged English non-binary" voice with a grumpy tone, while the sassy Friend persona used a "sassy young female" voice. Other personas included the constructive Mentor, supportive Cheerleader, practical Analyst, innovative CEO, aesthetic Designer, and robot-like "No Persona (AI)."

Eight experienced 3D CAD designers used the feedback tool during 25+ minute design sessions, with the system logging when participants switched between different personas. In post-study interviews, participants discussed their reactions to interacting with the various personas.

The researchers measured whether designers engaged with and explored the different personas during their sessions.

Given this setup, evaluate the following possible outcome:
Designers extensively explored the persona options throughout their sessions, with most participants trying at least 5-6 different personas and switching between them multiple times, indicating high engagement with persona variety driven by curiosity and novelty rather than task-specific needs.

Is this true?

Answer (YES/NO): NO